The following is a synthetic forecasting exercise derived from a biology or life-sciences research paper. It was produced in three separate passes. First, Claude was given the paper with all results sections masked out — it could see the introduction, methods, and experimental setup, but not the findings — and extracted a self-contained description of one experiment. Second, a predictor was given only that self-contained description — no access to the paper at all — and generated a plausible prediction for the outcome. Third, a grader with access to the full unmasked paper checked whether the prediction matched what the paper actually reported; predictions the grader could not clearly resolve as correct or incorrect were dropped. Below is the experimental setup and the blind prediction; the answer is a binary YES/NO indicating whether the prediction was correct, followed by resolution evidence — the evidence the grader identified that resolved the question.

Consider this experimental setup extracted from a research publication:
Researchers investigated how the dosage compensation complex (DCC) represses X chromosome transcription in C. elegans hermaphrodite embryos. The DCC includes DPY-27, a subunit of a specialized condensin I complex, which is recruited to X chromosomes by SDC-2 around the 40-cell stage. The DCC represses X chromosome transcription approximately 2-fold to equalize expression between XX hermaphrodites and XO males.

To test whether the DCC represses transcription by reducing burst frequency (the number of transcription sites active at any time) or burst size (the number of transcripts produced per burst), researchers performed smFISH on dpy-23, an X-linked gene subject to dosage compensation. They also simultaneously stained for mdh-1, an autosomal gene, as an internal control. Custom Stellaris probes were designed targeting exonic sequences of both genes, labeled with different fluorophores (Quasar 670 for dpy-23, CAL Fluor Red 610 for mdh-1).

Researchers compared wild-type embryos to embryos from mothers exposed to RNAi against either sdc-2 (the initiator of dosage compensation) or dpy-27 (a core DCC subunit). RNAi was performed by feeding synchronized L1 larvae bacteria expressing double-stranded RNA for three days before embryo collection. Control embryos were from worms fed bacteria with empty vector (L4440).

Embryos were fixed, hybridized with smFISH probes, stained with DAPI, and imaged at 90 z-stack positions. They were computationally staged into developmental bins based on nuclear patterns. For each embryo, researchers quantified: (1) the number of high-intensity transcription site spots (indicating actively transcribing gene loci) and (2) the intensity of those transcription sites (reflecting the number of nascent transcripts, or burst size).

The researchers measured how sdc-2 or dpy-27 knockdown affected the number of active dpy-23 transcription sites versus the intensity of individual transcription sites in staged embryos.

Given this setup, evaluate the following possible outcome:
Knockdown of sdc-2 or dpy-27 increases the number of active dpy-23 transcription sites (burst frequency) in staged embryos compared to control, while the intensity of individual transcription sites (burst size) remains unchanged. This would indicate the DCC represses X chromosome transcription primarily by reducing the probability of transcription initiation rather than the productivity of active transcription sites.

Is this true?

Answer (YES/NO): YES